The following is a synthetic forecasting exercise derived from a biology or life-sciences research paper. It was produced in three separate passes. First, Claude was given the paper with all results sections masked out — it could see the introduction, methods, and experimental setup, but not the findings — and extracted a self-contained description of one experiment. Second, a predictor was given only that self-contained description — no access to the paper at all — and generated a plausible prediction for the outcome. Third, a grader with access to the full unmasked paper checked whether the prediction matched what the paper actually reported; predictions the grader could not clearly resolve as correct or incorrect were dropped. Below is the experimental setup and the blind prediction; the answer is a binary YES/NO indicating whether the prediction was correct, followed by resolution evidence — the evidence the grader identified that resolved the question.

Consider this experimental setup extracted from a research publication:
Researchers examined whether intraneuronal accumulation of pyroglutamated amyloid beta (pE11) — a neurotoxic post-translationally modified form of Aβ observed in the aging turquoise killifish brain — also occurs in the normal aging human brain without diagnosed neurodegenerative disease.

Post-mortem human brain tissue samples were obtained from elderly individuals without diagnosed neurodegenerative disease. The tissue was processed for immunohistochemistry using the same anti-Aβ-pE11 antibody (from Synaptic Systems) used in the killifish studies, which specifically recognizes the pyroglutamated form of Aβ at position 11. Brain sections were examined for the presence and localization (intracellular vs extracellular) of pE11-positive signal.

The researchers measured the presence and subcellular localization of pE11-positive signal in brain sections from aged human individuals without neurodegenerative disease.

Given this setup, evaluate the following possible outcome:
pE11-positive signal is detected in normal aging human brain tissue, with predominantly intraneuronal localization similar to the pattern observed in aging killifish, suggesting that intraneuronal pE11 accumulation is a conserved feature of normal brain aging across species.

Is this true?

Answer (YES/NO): YES